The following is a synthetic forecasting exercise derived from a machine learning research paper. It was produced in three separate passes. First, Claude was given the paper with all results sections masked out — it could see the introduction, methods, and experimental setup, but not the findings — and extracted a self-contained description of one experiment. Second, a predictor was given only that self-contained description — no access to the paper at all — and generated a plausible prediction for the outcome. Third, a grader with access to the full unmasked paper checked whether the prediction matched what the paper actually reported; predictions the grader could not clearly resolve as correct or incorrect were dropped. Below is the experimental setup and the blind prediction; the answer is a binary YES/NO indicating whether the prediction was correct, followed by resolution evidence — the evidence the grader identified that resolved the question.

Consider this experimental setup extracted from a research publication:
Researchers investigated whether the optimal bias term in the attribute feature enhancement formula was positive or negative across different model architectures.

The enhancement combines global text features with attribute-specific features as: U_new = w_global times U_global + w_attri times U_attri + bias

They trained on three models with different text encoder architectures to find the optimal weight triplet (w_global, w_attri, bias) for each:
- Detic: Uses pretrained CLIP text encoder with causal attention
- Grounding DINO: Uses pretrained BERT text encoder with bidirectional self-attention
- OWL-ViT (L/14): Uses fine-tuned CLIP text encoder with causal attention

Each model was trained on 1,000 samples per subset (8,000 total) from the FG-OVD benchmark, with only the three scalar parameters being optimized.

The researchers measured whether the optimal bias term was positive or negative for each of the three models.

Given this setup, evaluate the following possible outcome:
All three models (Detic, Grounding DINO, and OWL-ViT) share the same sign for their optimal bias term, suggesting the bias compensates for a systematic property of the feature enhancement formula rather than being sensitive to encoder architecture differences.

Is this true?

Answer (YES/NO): NO